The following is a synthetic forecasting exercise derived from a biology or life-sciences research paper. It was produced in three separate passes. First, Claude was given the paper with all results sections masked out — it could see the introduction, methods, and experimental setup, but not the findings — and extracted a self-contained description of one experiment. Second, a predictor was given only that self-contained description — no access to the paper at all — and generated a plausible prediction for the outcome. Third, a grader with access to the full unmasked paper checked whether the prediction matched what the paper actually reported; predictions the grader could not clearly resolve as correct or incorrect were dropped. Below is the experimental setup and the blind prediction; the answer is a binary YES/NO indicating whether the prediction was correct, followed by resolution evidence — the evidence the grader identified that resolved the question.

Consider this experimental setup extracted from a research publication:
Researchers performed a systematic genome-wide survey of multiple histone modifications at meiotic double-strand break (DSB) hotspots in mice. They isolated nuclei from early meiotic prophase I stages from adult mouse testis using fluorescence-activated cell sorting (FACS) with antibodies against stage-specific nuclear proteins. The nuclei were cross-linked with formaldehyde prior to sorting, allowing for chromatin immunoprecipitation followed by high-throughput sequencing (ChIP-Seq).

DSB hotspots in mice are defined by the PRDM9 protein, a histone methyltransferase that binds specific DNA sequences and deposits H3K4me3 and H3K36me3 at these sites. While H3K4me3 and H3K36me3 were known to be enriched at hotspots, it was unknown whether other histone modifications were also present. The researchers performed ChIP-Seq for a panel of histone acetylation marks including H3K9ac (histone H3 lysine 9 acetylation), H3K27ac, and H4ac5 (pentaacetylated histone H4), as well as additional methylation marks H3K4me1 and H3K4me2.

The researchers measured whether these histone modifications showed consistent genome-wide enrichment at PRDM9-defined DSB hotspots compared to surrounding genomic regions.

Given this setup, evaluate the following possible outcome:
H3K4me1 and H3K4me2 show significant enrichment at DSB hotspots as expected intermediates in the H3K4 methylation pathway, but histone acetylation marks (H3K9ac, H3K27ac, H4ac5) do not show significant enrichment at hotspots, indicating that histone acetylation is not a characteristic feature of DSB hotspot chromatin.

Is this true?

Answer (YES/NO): NO